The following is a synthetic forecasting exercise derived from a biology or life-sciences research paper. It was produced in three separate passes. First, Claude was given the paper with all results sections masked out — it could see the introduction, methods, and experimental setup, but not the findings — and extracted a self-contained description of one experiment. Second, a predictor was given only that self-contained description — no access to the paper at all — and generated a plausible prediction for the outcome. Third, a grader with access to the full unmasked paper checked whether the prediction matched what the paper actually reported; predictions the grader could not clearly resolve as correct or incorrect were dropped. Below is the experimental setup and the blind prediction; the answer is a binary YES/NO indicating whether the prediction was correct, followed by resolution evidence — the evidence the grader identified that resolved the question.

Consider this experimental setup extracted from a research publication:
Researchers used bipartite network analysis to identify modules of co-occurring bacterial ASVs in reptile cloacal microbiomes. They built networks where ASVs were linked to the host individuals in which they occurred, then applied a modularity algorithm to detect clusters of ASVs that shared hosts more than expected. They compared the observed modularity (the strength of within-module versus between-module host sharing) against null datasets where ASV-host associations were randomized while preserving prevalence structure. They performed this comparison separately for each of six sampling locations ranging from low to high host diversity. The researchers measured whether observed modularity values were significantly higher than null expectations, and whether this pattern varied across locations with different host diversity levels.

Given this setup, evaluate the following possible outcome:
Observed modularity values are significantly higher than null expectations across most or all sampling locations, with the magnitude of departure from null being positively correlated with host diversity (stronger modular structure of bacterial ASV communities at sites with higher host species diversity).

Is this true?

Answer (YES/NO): NO